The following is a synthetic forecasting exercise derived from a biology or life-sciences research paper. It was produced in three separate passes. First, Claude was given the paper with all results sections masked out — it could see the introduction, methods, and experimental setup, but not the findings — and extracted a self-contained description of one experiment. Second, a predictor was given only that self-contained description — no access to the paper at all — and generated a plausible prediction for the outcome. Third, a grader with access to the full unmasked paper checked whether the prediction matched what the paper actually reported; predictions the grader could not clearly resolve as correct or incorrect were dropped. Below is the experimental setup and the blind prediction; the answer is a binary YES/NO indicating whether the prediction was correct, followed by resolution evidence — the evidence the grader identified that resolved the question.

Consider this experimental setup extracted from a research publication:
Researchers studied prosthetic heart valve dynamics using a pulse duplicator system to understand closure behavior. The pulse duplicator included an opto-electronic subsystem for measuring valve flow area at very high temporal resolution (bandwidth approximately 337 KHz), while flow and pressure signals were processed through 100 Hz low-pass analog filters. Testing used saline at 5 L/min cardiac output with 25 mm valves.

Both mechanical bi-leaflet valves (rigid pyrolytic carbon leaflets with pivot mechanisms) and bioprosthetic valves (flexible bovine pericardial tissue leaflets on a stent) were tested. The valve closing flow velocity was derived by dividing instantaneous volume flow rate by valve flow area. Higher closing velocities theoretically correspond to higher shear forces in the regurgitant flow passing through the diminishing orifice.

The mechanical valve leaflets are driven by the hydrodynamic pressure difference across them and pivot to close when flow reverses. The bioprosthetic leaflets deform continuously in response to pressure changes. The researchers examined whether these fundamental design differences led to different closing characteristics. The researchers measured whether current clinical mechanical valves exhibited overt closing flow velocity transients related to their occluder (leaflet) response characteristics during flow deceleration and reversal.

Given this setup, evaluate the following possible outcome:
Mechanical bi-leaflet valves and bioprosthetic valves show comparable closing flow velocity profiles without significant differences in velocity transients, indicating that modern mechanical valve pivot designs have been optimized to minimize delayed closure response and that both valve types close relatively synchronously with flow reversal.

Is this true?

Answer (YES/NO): NO